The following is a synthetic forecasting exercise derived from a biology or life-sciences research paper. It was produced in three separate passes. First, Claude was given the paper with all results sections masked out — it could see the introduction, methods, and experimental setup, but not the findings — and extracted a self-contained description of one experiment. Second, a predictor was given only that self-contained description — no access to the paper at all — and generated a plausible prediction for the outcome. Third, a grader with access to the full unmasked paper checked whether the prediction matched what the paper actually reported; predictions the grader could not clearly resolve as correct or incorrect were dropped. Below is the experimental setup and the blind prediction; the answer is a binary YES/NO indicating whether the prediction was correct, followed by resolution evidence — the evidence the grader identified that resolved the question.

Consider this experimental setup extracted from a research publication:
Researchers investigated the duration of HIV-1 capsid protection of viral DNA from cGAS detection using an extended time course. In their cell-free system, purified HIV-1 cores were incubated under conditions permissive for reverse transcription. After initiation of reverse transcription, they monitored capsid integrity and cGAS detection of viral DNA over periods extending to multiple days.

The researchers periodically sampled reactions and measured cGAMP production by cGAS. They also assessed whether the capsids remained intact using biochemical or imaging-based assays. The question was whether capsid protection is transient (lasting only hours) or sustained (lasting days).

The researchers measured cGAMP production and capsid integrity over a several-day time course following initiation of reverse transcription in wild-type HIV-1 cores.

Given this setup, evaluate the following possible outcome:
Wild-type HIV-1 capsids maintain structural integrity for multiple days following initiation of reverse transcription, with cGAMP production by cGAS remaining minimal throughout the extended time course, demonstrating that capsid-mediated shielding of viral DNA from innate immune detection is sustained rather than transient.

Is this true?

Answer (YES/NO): NO